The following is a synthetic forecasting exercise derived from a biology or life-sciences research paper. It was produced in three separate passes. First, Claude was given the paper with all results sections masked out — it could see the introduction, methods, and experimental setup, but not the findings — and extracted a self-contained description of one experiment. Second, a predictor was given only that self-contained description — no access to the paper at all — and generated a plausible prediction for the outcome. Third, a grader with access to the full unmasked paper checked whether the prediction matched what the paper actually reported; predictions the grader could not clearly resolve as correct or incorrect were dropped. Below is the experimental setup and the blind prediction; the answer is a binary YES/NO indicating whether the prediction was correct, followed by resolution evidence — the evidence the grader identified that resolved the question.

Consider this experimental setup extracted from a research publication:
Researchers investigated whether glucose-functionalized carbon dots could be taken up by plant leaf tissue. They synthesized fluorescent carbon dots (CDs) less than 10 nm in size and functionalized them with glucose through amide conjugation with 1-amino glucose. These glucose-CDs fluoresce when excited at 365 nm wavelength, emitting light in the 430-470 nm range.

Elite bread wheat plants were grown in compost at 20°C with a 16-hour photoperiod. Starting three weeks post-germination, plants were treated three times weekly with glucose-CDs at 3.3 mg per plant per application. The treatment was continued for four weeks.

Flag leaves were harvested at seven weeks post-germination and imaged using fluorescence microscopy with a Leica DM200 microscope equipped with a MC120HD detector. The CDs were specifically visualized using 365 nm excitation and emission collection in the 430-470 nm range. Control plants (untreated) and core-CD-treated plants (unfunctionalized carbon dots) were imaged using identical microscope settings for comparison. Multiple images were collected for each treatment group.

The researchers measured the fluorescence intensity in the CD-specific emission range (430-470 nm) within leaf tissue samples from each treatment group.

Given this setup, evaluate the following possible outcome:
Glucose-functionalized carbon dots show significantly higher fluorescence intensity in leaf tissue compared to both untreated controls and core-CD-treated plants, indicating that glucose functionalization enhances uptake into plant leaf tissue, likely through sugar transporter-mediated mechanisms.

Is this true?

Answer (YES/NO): NO